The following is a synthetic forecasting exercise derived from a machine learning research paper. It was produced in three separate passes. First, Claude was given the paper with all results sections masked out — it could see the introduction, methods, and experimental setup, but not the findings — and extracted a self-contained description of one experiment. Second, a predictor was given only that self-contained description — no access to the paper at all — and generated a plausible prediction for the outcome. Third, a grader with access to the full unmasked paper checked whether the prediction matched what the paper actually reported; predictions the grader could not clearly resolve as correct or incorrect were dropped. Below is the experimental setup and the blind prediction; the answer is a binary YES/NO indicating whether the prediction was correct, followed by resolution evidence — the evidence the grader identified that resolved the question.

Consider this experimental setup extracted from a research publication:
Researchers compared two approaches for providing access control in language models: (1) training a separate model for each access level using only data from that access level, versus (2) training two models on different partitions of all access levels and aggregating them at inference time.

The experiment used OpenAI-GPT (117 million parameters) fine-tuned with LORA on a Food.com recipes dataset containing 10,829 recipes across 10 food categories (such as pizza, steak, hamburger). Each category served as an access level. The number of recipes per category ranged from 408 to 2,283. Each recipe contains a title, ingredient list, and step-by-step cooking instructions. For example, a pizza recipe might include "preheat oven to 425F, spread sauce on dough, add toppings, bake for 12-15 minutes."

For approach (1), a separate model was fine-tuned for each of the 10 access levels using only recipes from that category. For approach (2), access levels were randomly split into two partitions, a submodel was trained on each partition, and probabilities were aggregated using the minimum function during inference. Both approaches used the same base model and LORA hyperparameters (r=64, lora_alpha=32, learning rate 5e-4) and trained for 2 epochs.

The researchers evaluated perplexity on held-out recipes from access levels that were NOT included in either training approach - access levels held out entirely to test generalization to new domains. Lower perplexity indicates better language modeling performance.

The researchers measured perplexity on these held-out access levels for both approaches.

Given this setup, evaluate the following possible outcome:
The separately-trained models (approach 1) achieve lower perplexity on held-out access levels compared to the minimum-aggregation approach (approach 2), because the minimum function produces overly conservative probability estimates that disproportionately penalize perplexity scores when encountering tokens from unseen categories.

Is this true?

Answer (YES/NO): NO